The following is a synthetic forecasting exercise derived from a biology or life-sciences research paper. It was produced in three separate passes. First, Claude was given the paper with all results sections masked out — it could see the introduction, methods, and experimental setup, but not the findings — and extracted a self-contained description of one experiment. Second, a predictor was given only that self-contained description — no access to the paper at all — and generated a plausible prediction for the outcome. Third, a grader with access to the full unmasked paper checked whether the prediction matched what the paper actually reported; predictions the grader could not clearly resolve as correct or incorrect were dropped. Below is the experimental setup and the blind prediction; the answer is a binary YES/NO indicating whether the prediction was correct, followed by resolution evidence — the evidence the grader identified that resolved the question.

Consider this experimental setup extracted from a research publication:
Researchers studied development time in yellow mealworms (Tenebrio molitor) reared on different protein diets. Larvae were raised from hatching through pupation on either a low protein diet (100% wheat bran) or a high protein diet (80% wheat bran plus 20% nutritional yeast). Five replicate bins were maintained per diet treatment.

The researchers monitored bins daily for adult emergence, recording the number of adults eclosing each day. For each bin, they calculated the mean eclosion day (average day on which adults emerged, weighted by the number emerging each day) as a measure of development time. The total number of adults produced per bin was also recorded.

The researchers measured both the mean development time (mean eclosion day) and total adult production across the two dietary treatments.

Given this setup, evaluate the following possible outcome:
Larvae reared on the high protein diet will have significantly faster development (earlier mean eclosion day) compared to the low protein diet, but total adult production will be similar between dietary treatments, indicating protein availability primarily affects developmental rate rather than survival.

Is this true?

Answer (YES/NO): YES